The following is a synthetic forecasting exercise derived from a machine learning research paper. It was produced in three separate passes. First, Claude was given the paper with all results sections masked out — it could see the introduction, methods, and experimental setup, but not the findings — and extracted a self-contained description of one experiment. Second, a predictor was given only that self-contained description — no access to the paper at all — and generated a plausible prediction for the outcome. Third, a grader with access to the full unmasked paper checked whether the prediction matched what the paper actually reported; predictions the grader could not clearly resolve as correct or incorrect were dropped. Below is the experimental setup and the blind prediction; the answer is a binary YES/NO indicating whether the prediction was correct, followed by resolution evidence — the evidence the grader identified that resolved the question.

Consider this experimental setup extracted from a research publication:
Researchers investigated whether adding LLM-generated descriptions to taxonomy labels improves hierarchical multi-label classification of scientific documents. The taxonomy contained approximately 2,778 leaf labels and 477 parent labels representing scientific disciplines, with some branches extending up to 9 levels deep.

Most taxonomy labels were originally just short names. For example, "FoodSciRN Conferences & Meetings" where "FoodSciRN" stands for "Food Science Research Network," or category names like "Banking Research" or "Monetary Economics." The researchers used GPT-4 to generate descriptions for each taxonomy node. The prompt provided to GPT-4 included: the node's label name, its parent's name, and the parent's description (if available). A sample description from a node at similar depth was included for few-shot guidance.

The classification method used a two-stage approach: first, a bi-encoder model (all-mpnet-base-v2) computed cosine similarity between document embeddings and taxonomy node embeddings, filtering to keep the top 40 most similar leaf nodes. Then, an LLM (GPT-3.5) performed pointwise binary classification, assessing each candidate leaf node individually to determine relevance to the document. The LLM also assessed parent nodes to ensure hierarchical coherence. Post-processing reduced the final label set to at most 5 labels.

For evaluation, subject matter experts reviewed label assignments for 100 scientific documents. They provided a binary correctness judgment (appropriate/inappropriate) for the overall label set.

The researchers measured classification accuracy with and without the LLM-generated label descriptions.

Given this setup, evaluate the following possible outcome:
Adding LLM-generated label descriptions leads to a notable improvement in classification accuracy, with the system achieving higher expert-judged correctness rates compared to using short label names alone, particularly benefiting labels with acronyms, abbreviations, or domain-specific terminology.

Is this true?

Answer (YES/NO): NO